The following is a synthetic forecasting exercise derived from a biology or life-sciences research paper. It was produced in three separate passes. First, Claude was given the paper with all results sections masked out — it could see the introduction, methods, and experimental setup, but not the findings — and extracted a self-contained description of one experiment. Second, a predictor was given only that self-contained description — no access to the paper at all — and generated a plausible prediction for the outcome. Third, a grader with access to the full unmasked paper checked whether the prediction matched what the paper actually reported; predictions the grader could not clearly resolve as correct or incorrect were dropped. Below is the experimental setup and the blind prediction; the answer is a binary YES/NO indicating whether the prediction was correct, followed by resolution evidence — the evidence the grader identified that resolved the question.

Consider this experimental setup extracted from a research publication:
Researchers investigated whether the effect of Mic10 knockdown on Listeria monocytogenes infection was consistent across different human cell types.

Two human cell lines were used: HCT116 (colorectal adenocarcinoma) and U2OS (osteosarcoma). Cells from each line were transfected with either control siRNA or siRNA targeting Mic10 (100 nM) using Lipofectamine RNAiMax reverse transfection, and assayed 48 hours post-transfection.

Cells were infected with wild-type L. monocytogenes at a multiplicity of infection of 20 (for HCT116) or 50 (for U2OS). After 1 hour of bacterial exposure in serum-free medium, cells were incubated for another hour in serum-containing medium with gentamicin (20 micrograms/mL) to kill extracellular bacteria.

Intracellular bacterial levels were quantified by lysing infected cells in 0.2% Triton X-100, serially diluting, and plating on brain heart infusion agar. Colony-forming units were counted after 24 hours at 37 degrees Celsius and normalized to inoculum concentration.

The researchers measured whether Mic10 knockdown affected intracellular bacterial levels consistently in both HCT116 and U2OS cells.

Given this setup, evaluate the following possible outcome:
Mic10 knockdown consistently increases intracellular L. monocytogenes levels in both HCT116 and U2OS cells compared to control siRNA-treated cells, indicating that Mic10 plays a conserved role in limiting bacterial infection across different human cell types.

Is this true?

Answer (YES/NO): NO